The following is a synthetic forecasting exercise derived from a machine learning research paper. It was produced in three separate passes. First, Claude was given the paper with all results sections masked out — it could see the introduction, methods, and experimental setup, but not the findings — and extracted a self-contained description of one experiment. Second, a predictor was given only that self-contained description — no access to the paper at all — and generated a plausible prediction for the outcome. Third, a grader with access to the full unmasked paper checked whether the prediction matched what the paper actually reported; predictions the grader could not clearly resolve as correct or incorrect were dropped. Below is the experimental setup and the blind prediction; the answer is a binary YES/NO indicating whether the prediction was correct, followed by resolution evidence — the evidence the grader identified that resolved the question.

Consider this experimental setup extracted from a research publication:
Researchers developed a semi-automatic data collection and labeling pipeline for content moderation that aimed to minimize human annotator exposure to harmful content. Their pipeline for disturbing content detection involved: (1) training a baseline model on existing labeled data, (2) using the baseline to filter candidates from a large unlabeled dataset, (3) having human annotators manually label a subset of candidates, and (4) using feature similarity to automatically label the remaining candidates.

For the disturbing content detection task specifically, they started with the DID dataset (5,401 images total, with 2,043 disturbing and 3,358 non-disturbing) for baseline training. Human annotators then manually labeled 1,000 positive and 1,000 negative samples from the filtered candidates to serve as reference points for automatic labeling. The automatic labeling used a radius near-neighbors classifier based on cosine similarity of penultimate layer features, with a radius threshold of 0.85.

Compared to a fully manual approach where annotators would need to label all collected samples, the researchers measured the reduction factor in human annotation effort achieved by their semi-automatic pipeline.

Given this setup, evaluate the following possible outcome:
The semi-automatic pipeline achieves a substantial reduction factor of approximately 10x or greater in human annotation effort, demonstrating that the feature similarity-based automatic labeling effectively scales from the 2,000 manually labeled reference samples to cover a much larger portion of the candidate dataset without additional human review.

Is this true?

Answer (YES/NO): YES